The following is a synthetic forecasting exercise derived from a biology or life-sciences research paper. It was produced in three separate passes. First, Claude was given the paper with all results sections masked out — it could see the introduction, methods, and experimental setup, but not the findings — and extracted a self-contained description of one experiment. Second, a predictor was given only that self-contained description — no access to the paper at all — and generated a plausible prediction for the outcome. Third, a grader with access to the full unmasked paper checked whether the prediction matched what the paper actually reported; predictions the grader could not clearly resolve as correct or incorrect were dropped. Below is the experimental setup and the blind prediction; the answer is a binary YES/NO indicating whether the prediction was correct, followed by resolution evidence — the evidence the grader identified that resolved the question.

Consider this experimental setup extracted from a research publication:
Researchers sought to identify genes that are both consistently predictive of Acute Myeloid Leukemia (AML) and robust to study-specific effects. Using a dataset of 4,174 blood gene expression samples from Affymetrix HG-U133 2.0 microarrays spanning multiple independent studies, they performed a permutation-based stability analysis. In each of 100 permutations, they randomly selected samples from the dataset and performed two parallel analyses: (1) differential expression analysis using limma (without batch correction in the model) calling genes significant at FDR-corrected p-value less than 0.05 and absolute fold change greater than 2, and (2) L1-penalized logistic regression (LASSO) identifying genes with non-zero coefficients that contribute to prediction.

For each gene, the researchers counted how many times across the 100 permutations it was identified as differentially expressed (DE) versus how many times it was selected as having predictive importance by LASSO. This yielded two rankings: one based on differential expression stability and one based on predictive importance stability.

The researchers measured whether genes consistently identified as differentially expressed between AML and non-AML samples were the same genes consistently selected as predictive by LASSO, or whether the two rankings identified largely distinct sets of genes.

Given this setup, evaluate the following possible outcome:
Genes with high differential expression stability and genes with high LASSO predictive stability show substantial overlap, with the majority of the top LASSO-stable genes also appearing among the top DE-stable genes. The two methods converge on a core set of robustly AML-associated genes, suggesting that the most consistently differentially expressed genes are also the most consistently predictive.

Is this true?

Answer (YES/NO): NO